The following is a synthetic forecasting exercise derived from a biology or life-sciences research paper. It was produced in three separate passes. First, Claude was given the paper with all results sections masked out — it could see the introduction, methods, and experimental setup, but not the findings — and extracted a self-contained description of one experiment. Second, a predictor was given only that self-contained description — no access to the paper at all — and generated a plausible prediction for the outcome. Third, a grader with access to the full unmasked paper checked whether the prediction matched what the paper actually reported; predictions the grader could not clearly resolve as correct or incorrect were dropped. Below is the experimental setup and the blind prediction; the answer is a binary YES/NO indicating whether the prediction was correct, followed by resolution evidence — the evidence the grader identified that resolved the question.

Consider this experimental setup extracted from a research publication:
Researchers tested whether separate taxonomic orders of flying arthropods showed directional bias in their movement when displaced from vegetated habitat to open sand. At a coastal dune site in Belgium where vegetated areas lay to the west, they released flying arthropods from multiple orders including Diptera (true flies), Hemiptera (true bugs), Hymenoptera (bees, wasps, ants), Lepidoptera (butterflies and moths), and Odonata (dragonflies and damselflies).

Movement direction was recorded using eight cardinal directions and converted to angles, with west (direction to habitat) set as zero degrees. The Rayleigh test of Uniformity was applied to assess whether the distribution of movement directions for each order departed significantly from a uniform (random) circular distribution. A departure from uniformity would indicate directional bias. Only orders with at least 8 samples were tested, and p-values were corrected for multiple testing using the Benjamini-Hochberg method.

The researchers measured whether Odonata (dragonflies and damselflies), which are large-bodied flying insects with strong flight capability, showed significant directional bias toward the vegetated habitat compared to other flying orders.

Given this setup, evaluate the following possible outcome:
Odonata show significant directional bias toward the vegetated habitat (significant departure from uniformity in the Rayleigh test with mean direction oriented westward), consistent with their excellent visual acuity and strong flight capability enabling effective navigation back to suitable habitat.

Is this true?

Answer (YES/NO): YES